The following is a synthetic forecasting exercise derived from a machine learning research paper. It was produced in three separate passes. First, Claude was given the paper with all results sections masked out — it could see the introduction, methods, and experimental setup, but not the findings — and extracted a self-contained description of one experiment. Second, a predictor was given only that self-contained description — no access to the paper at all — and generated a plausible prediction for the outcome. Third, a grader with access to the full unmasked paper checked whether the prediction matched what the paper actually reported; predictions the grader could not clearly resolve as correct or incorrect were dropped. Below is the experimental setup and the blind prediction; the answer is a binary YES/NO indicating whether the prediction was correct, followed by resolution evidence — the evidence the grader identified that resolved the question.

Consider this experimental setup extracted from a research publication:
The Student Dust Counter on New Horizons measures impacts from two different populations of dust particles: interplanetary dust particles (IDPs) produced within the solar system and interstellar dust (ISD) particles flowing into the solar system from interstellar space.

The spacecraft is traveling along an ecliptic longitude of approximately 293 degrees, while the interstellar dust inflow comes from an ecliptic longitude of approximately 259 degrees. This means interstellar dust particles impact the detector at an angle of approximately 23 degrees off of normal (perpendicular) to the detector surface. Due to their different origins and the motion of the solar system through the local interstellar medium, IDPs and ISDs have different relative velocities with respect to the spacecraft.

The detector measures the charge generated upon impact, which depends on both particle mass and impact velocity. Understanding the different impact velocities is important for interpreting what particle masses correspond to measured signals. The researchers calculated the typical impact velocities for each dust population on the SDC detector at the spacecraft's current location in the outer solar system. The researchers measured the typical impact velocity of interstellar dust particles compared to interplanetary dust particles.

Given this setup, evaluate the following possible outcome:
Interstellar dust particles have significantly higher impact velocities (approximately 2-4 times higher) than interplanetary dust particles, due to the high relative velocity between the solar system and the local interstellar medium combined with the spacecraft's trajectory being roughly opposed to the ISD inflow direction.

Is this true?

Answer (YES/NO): YES